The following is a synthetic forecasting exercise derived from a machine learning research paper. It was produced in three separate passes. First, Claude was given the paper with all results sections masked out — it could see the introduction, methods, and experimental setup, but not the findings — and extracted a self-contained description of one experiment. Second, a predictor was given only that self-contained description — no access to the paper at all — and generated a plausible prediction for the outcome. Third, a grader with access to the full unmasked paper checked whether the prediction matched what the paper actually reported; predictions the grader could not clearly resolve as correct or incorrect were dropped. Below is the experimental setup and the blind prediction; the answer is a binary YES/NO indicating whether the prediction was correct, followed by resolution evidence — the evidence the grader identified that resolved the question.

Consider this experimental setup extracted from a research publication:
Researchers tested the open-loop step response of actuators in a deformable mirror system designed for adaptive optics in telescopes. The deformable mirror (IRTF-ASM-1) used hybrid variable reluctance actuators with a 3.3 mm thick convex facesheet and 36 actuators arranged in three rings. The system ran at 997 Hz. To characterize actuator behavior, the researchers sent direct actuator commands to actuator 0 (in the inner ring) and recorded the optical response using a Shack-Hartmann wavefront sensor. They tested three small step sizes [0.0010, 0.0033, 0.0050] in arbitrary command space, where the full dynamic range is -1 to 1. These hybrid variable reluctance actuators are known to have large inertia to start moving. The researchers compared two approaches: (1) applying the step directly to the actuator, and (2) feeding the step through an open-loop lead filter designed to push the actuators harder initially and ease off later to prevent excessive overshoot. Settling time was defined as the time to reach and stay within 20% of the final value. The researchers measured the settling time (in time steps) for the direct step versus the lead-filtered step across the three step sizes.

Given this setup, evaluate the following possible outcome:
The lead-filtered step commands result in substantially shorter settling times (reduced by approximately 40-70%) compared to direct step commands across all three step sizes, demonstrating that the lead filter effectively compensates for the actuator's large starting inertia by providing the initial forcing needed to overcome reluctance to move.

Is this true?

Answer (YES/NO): YES